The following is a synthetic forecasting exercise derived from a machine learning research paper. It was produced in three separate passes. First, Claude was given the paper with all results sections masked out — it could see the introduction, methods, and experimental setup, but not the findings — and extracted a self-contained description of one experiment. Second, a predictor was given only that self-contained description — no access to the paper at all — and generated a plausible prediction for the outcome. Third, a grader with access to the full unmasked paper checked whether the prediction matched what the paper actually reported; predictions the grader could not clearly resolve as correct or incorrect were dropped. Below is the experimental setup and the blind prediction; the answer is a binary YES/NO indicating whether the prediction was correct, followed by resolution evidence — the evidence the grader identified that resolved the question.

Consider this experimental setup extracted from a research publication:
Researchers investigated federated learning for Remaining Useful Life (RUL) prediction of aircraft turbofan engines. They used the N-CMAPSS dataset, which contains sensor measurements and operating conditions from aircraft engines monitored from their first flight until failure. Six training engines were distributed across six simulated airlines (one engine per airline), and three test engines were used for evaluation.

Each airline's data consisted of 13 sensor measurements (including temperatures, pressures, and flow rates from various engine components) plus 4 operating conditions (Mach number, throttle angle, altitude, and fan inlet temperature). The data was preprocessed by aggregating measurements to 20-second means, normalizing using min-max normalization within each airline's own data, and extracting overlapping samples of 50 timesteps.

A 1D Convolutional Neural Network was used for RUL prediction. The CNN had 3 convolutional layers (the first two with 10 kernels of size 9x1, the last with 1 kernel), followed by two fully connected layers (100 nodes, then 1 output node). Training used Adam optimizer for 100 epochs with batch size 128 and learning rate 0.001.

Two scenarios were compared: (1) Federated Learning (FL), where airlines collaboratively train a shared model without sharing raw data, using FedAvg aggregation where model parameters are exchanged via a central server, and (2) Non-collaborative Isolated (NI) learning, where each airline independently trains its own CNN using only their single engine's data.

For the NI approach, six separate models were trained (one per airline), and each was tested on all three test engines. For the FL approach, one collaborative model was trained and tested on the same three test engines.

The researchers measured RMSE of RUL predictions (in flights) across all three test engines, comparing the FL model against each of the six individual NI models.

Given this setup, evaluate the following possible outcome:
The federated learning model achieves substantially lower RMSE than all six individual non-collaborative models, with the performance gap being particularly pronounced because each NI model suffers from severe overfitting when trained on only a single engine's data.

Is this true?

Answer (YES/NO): NO